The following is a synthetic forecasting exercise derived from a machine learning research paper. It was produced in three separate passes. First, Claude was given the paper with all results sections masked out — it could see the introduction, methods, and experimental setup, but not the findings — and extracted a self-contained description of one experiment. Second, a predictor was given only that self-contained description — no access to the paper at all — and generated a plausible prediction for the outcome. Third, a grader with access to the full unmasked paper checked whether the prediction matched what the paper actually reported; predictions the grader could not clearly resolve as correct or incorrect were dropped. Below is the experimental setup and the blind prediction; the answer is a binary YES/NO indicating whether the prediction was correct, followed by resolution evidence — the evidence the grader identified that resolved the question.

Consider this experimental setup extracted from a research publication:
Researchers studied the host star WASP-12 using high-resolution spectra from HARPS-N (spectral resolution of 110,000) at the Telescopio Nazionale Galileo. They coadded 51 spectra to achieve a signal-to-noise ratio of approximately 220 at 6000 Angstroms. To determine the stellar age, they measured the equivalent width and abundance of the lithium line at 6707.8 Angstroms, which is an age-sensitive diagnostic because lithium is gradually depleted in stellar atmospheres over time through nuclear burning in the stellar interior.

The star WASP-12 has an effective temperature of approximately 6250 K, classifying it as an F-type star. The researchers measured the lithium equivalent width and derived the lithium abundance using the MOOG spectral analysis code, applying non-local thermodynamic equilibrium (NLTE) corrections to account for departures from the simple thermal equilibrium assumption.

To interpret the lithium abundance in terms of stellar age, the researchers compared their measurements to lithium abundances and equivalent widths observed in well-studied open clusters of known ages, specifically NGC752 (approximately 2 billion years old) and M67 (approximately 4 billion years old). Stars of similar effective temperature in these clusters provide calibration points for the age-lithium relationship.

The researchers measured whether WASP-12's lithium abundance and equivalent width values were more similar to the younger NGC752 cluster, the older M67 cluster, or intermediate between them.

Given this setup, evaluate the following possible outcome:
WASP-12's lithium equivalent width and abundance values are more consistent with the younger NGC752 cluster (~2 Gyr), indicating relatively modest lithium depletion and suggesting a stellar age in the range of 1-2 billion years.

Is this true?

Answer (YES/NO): NO